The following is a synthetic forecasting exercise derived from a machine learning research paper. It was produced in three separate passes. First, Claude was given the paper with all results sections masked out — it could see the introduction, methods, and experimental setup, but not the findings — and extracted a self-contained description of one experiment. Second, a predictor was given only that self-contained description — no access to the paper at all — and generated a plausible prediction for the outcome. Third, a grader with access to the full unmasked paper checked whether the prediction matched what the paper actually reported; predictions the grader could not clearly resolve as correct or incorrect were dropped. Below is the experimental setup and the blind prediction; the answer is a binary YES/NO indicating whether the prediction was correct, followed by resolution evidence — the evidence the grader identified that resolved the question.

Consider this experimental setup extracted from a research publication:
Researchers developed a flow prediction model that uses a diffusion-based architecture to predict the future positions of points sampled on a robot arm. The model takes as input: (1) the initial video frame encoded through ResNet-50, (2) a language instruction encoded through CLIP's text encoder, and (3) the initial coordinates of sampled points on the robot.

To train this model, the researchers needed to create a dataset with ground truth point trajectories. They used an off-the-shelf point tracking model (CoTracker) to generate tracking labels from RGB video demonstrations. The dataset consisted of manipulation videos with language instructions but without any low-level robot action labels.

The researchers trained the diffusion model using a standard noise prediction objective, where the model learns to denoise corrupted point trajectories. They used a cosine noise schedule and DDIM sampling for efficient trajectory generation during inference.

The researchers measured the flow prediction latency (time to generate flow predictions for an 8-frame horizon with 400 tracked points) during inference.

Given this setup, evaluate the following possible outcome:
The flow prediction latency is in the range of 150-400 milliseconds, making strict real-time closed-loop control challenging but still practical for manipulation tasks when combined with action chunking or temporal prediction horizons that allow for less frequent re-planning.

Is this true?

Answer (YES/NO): NO